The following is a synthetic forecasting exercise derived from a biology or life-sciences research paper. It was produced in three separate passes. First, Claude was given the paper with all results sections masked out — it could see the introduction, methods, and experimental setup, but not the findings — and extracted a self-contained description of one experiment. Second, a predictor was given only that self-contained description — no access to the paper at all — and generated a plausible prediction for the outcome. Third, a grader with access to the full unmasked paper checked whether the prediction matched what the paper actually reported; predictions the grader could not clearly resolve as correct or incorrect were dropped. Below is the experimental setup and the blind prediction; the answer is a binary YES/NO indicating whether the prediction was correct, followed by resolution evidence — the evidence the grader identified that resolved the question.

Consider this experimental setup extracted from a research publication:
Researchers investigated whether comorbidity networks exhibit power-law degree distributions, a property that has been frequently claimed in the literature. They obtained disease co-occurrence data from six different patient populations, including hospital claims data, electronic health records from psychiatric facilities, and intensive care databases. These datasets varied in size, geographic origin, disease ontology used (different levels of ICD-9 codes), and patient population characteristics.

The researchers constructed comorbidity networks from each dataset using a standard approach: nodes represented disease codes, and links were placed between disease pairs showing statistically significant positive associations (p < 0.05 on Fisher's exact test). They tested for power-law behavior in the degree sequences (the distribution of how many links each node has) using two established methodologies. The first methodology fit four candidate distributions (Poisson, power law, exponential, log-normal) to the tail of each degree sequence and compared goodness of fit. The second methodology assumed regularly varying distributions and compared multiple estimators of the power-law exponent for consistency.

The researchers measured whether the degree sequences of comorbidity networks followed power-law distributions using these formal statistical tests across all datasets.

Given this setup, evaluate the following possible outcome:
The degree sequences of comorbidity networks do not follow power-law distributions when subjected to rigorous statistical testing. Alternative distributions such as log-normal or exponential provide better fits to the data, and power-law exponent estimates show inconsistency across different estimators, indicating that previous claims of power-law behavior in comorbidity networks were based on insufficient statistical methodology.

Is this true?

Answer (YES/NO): YES